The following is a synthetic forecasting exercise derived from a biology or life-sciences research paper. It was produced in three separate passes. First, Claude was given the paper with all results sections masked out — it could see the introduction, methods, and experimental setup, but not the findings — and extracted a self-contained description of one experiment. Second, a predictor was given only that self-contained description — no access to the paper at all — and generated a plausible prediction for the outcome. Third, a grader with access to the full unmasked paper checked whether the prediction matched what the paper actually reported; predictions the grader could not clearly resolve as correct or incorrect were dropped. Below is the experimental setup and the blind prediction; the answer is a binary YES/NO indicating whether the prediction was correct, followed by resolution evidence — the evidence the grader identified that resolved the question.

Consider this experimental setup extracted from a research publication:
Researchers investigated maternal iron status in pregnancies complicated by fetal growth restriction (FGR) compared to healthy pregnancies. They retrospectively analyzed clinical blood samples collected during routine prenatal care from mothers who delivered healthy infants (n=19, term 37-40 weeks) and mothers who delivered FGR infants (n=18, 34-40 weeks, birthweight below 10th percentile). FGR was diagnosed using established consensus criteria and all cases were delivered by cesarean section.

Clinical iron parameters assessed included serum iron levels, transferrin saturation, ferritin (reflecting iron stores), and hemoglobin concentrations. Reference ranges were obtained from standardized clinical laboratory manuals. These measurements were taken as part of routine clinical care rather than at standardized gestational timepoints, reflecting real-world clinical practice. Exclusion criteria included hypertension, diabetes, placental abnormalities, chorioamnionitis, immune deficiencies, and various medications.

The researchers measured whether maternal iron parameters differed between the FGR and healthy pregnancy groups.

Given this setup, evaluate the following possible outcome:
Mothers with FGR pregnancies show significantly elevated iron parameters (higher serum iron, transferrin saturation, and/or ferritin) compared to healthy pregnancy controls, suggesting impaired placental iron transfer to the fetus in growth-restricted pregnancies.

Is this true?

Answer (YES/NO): YES